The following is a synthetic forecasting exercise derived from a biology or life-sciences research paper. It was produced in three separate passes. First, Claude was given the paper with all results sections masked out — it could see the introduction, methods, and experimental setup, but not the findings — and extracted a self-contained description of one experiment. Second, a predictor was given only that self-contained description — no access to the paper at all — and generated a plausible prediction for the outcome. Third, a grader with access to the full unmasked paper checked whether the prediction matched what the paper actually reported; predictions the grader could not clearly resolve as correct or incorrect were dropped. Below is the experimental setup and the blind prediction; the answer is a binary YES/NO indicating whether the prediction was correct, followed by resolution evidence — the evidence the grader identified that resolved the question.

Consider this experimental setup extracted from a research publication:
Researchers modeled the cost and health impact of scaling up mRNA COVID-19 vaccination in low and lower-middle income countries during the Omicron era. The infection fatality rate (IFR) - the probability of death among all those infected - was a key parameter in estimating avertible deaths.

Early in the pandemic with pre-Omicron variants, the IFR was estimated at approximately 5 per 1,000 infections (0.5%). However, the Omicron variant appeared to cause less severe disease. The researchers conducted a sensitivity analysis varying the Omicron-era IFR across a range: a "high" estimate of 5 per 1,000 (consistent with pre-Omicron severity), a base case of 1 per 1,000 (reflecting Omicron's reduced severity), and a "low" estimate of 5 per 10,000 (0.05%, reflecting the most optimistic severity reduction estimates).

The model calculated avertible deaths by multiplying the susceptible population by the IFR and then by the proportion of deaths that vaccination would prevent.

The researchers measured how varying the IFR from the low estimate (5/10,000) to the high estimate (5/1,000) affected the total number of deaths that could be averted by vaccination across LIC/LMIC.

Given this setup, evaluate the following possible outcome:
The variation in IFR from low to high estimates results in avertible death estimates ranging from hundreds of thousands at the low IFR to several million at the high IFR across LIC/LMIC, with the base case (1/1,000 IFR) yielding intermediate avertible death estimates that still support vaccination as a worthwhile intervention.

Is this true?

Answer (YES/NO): YES